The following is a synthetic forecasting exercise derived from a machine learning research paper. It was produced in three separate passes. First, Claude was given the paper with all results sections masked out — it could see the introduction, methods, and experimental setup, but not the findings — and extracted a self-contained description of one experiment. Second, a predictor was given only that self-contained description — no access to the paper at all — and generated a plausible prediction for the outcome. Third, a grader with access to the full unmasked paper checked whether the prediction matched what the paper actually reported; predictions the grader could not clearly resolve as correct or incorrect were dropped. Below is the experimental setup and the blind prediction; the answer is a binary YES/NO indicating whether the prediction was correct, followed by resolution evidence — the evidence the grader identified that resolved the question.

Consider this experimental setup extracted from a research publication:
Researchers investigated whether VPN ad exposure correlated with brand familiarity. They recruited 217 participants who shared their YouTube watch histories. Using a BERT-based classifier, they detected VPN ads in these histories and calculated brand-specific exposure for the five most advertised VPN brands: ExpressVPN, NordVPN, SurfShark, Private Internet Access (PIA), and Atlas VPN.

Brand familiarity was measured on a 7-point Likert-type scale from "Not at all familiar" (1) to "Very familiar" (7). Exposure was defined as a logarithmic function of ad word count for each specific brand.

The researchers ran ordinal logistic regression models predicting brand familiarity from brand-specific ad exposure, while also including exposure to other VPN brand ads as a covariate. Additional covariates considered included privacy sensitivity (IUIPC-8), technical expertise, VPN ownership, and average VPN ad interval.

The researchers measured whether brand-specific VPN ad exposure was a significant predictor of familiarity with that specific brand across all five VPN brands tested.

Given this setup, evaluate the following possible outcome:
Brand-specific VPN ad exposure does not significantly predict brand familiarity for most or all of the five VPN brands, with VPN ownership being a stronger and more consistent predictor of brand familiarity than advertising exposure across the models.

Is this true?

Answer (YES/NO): NO